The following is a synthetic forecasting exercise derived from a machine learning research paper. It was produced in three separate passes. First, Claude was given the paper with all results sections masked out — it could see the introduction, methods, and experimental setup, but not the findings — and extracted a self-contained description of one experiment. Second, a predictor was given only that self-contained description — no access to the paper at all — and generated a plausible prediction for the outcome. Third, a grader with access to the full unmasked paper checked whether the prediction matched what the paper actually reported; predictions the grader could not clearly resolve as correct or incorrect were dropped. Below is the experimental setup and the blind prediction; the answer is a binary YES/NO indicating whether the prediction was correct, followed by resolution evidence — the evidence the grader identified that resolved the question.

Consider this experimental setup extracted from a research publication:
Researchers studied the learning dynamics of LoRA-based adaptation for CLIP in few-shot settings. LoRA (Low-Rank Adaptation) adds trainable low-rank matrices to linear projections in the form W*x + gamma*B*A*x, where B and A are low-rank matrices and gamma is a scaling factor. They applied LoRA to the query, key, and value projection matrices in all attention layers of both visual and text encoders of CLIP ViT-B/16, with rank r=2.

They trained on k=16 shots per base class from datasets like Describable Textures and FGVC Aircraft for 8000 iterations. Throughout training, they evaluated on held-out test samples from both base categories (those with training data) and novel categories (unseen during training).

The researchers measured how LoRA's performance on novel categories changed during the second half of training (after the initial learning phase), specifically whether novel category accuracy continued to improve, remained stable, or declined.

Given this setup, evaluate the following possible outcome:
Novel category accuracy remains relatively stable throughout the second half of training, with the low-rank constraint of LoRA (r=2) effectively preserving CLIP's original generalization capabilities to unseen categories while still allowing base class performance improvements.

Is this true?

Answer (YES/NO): NO